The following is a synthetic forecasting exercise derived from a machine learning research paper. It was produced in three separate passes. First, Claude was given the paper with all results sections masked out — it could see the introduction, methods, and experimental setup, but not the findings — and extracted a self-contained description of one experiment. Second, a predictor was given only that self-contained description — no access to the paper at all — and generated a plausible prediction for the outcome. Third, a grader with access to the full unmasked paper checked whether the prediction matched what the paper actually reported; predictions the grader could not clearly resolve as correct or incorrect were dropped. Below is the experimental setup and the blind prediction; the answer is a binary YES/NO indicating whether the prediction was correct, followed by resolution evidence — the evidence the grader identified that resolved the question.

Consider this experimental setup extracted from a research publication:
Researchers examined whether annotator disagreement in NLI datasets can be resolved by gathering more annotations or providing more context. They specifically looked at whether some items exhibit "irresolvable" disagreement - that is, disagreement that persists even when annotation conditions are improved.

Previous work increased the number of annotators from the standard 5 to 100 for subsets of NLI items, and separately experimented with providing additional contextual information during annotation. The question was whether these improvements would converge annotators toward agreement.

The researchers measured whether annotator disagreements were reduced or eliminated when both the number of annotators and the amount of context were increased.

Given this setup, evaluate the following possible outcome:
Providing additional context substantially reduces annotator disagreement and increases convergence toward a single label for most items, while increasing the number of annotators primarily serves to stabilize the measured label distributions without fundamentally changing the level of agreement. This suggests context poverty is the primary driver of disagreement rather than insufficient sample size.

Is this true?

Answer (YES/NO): NO